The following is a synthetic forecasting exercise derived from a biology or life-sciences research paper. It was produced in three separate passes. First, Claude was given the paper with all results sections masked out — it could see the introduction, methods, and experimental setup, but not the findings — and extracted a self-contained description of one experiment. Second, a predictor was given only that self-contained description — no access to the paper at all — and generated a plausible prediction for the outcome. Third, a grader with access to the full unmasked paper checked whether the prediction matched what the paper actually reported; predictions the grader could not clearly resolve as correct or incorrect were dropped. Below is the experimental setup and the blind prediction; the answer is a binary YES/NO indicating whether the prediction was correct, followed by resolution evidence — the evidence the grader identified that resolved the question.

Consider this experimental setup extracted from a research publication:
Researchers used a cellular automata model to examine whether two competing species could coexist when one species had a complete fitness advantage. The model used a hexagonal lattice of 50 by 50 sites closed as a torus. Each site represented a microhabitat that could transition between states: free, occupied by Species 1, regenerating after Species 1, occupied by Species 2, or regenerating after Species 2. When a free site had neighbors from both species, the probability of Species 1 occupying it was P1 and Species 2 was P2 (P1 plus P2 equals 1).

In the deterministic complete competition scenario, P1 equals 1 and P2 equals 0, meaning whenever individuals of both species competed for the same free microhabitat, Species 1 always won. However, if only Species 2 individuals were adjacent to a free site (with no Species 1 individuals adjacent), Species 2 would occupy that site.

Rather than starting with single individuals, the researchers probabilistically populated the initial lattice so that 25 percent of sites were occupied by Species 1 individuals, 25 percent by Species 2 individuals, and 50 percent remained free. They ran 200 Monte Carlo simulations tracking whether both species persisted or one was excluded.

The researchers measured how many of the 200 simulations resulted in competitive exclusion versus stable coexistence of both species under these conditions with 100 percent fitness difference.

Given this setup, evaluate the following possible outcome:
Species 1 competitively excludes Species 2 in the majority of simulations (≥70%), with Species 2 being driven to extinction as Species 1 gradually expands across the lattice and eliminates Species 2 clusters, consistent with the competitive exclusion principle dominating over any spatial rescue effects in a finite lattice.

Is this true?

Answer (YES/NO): YES